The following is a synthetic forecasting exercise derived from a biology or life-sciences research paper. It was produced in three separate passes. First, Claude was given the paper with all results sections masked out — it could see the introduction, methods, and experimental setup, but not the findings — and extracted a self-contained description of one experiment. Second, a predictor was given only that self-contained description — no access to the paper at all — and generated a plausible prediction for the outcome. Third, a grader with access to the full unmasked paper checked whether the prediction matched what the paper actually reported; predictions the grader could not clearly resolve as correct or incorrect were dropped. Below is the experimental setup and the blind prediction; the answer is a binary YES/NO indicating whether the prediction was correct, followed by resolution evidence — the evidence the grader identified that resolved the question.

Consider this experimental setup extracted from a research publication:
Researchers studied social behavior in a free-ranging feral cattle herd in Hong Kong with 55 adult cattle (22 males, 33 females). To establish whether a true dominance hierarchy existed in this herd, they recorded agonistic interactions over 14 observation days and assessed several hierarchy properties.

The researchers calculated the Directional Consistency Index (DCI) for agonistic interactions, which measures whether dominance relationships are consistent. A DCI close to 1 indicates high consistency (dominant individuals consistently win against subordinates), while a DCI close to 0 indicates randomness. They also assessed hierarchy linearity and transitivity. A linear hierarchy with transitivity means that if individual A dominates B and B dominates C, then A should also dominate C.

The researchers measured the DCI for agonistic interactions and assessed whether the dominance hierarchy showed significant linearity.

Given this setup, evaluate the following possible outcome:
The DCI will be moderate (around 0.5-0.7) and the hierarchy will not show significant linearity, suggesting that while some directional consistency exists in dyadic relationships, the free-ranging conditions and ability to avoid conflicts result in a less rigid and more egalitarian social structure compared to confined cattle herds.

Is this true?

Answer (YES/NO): NO